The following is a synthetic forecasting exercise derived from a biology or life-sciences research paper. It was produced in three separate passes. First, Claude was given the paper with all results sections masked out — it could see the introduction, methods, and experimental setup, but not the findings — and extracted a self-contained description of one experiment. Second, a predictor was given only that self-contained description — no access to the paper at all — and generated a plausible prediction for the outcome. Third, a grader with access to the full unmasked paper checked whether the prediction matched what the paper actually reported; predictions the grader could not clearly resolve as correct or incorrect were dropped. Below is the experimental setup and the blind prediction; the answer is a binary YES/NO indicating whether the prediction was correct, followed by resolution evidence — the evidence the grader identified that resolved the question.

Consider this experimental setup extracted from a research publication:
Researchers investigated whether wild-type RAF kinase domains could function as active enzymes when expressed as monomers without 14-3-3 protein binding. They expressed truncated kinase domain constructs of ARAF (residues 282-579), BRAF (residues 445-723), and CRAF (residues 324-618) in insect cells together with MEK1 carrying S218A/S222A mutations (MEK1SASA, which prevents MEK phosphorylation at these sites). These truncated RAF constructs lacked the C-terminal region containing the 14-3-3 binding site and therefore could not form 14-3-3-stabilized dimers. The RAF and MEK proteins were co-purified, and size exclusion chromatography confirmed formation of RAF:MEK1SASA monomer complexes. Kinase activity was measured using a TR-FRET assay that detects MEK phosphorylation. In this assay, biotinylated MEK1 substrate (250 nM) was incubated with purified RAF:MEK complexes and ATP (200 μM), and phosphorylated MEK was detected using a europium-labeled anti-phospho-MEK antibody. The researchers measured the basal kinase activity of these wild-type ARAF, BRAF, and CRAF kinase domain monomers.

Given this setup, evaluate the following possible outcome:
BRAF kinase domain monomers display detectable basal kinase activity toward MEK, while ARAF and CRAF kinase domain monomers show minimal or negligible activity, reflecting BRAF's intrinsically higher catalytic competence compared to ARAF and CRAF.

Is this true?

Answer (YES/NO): YES